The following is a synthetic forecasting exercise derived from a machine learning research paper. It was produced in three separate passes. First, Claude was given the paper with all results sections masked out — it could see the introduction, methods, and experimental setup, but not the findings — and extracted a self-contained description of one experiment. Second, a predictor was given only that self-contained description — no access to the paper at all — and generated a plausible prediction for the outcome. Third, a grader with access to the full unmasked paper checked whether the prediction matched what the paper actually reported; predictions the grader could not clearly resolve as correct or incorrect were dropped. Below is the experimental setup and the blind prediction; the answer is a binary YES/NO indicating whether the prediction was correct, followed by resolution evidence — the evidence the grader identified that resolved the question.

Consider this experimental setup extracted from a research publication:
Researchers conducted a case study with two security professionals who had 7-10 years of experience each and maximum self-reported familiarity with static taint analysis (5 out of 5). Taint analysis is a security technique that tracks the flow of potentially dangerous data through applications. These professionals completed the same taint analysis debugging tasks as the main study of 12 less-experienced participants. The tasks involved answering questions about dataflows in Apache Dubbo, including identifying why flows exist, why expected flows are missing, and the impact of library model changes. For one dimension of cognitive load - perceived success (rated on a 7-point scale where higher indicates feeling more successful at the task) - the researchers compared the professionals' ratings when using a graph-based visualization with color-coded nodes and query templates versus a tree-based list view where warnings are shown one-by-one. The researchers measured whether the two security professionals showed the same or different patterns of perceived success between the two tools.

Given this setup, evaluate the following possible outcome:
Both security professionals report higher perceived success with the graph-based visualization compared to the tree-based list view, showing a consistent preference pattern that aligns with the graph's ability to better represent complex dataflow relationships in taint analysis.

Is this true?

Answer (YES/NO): NO